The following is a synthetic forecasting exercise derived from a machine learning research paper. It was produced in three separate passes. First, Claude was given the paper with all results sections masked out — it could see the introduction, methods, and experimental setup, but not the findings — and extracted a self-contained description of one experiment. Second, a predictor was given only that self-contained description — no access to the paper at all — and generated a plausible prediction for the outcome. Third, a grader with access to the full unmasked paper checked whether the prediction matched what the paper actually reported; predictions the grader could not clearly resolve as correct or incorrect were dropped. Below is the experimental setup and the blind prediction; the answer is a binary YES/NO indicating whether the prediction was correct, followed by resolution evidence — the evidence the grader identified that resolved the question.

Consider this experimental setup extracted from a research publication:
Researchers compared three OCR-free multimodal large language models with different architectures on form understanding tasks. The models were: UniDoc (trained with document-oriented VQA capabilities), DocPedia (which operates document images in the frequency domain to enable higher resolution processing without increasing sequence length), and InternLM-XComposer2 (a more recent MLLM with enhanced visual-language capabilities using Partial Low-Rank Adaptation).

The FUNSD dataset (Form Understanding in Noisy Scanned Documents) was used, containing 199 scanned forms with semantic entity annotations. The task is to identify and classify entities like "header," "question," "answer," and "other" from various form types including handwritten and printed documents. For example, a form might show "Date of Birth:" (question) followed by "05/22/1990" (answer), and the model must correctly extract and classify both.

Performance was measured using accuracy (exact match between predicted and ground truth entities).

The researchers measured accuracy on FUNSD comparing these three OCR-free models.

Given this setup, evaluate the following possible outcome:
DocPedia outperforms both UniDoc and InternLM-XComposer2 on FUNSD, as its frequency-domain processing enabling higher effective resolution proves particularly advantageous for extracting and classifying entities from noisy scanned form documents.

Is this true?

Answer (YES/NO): YES